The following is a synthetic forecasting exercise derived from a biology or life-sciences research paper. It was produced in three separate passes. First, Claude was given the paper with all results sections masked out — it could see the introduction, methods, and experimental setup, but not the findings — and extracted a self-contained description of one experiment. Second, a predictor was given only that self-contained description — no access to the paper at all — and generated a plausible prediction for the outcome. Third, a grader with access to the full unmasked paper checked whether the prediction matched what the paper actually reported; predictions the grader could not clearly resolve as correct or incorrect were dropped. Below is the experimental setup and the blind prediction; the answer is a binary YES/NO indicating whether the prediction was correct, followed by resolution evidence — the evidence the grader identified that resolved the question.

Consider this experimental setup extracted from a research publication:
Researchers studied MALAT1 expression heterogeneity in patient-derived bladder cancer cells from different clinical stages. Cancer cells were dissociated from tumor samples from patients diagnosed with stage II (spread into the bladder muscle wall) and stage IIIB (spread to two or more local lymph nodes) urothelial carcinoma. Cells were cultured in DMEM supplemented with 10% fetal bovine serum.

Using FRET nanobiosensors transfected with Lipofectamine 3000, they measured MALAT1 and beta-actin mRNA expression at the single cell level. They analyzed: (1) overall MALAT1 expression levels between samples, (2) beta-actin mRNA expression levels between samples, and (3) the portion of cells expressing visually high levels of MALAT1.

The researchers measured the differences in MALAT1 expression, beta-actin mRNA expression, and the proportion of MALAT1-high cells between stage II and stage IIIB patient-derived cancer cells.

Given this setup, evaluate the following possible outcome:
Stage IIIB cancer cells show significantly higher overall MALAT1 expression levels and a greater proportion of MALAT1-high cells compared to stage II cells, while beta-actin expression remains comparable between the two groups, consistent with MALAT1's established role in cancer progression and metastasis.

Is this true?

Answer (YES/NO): NO